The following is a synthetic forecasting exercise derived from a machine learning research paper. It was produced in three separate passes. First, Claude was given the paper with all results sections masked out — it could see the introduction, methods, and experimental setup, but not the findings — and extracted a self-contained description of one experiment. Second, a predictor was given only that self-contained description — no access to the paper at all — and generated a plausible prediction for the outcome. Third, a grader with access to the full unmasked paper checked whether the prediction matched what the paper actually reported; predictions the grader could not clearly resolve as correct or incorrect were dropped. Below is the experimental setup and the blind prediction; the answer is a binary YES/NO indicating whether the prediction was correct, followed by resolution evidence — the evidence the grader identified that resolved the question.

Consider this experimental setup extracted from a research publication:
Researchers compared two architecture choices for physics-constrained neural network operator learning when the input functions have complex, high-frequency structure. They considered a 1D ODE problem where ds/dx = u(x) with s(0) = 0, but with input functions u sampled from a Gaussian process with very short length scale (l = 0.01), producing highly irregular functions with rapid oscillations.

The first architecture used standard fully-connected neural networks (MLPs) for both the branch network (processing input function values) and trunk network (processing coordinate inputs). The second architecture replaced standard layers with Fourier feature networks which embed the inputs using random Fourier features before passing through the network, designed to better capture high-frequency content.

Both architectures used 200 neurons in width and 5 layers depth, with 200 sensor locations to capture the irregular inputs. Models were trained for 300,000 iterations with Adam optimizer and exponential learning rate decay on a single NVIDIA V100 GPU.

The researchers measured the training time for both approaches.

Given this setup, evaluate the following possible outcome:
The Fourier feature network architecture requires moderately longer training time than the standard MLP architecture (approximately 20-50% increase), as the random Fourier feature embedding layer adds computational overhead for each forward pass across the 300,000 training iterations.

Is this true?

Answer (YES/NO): NO